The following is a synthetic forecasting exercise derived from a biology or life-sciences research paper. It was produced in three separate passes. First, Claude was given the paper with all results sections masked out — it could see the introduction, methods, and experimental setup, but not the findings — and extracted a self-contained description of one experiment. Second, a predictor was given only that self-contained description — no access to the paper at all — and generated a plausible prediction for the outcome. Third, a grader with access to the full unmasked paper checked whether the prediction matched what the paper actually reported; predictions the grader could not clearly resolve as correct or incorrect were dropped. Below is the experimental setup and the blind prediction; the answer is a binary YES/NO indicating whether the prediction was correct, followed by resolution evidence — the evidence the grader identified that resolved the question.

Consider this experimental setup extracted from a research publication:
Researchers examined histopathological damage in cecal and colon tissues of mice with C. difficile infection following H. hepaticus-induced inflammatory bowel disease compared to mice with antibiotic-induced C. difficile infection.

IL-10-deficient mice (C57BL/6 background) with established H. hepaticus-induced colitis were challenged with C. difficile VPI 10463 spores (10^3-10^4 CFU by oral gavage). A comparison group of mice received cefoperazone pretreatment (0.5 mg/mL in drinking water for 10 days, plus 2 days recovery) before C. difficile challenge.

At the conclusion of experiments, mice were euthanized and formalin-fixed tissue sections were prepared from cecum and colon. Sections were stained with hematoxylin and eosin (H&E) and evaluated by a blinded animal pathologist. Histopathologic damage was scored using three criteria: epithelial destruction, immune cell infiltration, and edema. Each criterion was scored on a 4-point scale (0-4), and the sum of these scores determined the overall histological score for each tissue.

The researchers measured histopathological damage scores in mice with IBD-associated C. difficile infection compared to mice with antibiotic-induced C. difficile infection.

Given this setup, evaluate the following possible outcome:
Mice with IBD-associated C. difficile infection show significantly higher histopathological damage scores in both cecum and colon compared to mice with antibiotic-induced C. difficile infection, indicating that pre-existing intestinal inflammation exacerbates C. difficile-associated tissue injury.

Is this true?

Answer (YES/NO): NO